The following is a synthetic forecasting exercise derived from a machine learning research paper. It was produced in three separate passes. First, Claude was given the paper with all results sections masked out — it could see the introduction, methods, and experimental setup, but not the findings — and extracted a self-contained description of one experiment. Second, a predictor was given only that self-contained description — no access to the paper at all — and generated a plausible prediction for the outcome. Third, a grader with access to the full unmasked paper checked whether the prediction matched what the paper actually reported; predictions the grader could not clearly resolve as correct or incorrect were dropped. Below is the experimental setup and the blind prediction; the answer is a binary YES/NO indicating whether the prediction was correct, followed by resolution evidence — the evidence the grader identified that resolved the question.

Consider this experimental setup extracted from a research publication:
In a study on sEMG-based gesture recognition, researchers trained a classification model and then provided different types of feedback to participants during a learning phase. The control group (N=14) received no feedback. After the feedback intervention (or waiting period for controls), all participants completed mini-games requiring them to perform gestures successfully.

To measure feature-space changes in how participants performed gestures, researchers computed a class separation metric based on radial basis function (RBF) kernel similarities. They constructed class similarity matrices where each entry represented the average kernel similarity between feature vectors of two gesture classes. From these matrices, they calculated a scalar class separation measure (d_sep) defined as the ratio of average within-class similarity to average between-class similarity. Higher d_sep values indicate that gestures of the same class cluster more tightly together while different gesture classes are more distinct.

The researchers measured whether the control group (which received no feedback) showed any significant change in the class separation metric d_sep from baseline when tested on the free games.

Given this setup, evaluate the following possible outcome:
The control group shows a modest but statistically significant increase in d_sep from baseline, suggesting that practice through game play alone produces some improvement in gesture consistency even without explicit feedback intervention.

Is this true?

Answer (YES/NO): NO